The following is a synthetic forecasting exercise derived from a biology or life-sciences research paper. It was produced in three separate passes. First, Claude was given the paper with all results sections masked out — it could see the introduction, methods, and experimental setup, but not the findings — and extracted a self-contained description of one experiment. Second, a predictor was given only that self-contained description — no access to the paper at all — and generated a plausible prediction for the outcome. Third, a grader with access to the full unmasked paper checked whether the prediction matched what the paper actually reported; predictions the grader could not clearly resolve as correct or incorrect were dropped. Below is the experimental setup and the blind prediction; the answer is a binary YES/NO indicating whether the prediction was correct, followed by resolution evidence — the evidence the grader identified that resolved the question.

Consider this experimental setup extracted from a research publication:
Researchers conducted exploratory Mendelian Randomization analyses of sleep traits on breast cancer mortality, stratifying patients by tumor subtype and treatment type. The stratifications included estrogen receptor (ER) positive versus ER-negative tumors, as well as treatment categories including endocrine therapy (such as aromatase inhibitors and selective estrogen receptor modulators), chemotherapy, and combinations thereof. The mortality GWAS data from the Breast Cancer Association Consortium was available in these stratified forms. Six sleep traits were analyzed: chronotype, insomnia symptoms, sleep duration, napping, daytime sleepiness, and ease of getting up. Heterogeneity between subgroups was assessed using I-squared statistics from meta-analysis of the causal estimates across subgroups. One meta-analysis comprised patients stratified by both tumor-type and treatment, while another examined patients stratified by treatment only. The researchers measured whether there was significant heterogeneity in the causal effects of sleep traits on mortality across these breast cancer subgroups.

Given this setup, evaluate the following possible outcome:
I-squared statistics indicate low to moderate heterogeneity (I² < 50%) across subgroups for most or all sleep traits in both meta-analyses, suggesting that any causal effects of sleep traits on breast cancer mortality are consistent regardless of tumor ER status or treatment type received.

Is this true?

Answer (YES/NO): YES